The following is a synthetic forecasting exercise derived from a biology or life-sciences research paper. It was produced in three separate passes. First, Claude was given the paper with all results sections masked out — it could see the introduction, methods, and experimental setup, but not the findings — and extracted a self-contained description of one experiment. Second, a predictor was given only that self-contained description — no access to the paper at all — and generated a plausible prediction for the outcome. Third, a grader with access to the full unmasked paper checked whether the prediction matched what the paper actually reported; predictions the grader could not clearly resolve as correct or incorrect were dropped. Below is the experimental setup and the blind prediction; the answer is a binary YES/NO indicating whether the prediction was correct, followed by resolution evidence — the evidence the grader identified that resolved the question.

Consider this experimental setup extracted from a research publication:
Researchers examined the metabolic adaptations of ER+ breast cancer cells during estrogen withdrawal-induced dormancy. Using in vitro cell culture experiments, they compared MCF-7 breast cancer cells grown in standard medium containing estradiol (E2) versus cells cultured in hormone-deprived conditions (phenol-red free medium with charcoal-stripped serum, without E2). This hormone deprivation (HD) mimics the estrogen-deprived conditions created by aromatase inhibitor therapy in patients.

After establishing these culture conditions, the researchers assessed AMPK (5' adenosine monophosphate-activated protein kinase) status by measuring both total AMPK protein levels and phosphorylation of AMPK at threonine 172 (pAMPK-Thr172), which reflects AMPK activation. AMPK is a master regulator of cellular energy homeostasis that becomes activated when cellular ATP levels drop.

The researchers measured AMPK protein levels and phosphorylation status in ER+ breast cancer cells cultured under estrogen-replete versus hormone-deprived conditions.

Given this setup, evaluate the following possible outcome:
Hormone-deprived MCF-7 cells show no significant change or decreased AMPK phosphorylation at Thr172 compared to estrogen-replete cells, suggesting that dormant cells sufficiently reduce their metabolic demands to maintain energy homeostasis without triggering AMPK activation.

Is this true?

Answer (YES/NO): NO